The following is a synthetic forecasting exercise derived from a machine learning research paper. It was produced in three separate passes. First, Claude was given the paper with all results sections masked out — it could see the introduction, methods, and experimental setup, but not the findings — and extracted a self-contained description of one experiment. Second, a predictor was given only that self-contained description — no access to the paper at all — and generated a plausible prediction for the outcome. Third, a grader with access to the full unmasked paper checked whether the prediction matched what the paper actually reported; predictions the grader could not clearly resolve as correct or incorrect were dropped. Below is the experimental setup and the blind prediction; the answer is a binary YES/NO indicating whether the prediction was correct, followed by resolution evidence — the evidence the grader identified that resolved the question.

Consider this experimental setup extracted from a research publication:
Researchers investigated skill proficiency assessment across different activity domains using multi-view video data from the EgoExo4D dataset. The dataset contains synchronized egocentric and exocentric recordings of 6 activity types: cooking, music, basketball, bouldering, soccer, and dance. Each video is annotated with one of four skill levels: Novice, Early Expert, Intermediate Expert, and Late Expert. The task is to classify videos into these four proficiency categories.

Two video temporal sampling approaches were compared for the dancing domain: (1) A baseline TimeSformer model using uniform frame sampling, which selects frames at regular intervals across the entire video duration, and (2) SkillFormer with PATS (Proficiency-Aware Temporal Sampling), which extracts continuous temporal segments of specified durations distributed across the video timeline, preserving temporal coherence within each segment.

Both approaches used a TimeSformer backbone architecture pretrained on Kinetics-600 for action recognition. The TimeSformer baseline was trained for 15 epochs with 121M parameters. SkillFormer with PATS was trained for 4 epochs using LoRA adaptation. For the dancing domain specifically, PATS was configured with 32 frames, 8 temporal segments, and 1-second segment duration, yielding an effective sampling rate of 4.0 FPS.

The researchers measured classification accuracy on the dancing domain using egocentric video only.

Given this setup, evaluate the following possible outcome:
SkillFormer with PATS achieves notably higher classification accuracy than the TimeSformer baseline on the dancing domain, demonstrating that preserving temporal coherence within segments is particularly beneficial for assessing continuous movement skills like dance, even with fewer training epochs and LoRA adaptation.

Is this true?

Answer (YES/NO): NO